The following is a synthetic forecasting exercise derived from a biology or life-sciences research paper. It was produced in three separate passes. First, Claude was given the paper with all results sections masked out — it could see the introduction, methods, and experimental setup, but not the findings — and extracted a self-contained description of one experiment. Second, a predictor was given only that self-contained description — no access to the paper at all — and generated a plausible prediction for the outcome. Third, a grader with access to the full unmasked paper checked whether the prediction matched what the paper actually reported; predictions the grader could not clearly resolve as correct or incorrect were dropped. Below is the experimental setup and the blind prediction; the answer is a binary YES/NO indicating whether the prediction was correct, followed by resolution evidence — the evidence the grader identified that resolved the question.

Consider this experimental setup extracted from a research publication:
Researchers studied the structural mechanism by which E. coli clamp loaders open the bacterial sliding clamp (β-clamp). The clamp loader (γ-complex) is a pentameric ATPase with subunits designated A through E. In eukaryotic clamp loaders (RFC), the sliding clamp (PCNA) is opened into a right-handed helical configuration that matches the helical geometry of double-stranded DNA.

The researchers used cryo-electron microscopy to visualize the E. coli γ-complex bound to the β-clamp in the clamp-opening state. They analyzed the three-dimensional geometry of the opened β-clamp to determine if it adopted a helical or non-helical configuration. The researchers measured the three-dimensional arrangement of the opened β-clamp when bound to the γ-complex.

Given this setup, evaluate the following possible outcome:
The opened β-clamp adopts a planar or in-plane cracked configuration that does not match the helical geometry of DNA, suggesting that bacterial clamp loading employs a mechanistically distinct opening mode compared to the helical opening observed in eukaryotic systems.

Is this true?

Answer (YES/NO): YES